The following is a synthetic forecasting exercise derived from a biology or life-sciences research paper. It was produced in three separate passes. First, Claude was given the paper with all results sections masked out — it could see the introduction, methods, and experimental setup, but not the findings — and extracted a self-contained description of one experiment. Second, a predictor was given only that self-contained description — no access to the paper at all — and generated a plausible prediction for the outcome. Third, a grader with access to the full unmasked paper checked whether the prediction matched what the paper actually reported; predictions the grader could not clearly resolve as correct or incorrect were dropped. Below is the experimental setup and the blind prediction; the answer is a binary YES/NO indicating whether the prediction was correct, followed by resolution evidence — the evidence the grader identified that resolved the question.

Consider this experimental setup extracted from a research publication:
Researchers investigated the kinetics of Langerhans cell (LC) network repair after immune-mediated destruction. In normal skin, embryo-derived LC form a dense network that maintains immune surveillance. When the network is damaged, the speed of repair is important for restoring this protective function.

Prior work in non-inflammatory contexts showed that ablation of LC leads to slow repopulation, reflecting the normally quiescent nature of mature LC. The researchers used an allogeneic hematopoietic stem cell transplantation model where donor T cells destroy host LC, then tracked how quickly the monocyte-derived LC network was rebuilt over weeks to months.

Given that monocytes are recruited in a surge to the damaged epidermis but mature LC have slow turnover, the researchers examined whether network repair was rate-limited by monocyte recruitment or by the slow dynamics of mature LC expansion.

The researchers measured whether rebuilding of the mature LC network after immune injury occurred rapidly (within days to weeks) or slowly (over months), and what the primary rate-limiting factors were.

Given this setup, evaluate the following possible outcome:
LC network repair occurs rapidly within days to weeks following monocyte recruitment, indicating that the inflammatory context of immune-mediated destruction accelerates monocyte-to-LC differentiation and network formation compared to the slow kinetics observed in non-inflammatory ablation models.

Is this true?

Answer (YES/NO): NO